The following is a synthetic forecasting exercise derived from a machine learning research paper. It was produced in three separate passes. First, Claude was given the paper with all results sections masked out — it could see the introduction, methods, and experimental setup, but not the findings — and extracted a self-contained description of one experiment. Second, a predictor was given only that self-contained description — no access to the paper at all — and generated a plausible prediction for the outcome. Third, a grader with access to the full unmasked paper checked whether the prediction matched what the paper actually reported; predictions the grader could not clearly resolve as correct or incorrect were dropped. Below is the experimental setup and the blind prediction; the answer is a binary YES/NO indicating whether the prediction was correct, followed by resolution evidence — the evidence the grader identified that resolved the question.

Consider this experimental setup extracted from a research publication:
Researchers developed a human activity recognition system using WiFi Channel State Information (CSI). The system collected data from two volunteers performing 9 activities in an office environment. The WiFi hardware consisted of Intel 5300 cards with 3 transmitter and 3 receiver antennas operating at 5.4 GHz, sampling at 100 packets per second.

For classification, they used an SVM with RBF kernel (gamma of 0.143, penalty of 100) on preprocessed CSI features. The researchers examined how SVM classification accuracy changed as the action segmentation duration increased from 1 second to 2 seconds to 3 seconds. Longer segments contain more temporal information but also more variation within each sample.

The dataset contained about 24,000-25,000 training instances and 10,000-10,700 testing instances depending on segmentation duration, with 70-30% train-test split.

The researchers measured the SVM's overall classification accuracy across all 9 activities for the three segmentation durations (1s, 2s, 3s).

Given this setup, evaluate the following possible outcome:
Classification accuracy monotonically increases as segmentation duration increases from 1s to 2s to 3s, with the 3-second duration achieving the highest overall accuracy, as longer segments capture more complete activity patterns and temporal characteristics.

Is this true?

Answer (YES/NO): NO